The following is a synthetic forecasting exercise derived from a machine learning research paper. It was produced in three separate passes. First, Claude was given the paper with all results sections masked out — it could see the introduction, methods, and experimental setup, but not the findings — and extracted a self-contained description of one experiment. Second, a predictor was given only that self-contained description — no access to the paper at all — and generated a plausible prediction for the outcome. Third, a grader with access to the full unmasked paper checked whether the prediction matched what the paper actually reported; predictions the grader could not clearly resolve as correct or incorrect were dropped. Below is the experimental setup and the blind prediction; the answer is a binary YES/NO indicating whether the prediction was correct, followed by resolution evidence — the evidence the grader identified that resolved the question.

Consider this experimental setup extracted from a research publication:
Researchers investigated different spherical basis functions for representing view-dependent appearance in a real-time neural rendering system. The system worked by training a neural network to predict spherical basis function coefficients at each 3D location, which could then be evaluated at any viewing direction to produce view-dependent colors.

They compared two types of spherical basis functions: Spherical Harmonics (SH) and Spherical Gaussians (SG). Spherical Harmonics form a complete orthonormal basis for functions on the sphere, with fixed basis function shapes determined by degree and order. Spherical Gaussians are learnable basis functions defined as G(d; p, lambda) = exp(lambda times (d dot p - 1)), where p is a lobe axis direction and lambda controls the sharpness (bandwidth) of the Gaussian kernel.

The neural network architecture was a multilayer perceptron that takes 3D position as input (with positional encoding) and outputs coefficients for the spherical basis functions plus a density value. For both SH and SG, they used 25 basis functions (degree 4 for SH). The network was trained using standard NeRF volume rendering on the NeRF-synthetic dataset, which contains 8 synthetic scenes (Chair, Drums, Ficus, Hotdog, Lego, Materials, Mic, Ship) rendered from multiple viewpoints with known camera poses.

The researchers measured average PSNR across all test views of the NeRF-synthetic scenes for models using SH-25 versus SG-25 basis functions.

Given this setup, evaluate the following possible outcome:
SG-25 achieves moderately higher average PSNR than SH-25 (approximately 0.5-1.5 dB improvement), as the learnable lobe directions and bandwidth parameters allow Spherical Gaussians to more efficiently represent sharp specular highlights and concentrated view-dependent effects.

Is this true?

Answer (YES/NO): NO